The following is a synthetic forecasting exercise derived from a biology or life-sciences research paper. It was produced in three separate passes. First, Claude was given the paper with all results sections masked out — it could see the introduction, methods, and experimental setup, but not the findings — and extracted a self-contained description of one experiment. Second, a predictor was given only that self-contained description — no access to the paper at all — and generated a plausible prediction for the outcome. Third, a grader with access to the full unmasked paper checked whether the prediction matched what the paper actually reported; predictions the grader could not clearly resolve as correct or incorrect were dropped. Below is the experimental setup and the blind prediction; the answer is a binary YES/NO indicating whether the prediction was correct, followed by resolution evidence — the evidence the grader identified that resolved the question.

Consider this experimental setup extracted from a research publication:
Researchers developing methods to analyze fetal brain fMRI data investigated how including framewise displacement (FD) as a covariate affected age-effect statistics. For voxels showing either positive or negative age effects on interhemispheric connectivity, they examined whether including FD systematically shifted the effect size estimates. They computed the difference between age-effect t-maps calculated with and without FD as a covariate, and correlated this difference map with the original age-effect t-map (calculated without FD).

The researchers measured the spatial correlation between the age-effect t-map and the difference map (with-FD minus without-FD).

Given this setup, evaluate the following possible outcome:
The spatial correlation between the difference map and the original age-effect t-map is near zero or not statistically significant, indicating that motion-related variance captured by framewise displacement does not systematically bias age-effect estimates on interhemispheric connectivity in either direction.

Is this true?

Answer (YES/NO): NO